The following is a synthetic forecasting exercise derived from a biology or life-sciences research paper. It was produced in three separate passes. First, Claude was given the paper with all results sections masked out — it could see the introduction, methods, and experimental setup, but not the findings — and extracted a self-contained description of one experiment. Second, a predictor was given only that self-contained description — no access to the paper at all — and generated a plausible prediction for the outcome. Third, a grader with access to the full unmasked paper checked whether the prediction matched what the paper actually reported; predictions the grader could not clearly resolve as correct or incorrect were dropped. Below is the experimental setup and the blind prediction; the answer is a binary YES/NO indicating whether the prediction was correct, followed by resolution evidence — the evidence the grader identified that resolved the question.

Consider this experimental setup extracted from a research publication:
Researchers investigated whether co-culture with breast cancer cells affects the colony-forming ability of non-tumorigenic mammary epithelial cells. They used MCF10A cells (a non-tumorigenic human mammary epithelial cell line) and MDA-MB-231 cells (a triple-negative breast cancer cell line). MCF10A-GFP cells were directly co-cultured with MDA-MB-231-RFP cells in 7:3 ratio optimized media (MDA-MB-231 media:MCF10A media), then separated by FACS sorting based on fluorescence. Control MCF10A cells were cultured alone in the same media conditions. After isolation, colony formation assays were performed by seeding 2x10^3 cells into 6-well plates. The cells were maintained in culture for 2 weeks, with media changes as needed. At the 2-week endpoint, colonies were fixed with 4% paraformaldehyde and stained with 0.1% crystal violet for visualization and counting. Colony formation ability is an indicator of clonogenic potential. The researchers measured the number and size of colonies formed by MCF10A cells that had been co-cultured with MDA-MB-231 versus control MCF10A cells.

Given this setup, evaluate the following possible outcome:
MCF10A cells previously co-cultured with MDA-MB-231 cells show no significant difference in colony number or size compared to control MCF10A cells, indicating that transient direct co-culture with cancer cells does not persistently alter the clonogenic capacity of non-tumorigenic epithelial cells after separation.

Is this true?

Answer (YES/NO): NO